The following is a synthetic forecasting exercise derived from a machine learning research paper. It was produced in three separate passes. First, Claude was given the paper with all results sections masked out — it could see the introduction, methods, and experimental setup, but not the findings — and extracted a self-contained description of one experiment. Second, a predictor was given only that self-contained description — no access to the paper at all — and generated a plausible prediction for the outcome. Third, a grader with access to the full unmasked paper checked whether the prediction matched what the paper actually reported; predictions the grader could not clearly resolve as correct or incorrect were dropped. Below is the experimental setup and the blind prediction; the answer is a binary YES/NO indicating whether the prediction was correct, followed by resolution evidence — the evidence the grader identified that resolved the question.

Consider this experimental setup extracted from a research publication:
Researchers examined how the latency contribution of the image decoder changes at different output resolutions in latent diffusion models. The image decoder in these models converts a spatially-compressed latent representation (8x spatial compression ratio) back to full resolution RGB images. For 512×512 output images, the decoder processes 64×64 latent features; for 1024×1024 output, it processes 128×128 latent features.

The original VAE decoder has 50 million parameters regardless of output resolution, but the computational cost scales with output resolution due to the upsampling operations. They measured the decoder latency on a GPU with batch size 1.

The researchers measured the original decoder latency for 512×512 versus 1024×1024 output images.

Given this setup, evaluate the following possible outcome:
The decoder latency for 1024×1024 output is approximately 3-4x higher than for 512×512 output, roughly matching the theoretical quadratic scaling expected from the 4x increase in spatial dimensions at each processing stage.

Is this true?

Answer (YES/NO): YES